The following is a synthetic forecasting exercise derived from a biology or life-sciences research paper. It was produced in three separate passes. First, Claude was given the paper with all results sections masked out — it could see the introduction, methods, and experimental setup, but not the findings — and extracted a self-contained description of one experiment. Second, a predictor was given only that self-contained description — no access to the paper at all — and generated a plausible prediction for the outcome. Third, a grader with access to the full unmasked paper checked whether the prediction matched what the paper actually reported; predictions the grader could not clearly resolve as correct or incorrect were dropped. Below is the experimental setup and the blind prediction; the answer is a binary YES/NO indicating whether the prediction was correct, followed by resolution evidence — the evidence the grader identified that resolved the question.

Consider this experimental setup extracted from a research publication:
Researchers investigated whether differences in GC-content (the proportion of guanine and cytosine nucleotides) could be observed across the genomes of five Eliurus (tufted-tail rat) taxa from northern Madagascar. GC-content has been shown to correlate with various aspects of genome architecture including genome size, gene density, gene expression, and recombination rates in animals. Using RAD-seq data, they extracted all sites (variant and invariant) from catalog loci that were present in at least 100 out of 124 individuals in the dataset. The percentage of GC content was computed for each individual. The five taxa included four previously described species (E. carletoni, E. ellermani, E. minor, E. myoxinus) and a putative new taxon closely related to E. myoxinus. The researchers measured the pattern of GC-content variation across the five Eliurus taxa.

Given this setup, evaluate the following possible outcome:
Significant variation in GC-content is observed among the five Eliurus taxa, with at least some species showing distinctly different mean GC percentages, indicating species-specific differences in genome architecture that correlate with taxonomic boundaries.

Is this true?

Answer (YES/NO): YES